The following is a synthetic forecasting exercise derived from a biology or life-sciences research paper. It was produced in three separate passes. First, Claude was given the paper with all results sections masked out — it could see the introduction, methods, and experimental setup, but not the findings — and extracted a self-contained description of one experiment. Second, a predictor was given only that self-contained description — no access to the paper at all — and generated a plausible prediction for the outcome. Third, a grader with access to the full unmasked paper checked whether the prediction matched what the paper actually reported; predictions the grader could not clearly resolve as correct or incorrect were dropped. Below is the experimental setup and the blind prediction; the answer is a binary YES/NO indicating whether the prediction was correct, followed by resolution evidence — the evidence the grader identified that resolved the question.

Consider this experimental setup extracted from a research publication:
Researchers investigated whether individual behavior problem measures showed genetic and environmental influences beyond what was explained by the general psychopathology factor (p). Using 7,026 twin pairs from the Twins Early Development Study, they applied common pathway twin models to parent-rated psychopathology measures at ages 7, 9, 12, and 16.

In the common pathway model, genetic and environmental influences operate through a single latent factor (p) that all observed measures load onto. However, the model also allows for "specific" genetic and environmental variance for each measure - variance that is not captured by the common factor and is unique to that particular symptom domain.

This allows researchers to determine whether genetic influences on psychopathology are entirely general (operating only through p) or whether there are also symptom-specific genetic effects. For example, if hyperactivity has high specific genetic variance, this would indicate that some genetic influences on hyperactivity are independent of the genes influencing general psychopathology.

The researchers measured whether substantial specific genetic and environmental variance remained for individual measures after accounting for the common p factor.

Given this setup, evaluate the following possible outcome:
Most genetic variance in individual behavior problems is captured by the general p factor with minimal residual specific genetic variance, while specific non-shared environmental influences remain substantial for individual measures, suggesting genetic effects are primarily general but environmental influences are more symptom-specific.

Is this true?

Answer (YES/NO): NO